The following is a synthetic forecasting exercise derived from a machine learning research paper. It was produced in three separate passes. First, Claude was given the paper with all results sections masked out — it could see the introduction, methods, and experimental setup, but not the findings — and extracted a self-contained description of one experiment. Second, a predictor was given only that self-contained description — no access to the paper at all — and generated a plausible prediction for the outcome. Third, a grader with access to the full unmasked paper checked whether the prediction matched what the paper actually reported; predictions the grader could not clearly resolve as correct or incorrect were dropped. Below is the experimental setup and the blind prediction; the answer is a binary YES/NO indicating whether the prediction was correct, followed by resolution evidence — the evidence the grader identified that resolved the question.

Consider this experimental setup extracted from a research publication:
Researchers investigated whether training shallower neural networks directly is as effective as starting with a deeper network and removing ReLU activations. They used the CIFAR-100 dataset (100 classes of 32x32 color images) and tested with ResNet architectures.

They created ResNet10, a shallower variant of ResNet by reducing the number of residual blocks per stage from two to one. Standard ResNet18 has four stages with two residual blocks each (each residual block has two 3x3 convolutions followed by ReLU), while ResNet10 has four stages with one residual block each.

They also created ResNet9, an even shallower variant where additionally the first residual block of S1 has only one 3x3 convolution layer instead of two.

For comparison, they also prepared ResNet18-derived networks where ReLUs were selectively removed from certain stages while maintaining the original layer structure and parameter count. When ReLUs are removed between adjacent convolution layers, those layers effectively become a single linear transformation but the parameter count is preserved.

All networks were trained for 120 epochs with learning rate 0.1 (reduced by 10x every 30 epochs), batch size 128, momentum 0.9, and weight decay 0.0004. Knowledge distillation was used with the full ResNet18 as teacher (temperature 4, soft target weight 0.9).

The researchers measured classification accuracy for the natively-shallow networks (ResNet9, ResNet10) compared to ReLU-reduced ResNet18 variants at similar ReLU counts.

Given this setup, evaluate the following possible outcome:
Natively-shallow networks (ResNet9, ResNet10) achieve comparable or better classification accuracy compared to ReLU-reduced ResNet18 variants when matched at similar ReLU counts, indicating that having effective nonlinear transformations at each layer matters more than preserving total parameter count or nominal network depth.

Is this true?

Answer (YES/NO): NO